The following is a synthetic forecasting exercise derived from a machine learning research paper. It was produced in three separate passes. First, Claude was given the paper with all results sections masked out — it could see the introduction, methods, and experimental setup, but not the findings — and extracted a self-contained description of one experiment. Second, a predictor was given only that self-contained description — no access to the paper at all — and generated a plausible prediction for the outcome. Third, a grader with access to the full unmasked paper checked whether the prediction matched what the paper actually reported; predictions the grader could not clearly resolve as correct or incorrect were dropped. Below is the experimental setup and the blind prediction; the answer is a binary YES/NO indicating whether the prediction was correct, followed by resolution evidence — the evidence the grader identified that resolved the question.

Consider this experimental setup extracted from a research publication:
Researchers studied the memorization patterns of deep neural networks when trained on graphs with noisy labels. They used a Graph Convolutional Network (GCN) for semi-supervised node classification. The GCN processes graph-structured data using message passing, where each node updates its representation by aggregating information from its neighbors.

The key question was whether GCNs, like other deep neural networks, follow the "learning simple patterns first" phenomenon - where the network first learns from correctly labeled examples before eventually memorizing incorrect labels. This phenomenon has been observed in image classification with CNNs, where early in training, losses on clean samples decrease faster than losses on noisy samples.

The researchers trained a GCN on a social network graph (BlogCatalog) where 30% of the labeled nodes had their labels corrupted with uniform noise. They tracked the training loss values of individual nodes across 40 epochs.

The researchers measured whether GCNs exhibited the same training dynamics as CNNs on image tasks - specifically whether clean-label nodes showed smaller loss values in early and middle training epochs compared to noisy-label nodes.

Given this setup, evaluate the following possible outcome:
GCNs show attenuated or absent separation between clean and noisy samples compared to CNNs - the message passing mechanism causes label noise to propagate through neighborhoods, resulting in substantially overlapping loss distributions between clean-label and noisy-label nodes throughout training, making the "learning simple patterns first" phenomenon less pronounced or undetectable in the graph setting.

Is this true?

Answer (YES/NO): NO